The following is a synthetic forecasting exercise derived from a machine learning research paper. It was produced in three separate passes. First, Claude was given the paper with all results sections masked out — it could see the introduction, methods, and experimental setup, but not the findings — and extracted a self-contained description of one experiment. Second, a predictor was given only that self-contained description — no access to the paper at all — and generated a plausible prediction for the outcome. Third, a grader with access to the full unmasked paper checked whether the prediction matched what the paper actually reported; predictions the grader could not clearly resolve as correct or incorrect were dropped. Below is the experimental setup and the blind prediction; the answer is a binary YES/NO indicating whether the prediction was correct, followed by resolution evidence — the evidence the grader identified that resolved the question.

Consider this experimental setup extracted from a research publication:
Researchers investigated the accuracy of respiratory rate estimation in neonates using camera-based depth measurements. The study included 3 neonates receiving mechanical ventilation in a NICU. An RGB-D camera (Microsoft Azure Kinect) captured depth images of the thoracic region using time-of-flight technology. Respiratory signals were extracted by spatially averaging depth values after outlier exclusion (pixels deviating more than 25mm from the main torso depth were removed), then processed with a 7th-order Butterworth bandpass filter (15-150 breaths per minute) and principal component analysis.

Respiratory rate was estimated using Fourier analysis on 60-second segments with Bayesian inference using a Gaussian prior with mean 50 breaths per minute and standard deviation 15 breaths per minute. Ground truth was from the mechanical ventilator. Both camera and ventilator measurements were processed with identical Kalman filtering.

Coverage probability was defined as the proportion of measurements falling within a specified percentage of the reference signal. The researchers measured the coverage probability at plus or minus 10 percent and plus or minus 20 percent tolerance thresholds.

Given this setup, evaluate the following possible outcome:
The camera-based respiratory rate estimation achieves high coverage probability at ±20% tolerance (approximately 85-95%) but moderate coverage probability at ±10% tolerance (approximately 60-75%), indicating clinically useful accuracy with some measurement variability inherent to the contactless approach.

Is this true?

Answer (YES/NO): YES